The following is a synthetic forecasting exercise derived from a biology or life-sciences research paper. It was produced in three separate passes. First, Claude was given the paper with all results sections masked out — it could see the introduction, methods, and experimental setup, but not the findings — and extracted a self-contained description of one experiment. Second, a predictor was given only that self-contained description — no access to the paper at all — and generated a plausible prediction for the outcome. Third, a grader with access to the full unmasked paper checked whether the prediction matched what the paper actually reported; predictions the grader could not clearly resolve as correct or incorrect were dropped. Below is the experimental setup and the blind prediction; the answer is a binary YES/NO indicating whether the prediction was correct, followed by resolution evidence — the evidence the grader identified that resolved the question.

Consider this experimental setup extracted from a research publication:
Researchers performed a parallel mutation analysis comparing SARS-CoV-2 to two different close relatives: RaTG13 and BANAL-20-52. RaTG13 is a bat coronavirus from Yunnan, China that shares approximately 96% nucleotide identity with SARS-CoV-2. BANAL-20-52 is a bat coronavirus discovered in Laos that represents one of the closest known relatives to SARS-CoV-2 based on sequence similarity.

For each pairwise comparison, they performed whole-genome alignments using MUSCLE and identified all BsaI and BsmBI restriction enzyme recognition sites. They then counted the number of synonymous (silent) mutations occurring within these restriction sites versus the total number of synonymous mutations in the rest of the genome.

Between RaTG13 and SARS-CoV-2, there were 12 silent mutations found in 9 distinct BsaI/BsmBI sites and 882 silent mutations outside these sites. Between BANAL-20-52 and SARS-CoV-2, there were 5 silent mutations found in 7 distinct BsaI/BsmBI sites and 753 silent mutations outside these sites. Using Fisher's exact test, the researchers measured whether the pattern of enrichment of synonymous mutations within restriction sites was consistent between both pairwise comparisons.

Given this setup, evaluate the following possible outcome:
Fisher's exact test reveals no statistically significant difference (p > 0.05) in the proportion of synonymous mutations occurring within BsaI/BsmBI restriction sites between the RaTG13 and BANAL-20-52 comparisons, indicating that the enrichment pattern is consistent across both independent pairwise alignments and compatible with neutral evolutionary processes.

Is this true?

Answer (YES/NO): NO